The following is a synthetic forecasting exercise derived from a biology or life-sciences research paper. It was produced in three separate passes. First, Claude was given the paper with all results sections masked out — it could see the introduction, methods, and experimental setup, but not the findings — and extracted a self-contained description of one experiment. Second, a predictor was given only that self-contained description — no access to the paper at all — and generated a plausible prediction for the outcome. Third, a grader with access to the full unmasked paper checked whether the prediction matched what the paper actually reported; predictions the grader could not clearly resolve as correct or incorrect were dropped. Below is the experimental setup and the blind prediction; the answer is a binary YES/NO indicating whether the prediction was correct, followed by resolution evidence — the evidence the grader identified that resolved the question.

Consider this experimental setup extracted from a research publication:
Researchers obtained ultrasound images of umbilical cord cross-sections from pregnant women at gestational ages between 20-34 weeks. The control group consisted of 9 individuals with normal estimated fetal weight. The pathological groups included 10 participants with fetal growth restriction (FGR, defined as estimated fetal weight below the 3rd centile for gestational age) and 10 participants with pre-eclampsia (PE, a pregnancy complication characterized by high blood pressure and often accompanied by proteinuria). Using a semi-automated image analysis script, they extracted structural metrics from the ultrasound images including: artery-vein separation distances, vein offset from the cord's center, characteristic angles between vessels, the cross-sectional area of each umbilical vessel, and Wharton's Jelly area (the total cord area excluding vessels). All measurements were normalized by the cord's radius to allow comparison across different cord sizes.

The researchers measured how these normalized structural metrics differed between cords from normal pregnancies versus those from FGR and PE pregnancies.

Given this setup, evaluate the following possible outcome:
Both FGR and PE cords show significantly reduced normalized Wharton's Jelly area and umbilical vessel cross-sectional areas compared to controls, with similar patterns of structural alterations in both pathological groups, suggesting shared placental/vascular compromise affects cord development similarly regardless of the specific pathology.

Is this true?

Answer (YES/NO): NO